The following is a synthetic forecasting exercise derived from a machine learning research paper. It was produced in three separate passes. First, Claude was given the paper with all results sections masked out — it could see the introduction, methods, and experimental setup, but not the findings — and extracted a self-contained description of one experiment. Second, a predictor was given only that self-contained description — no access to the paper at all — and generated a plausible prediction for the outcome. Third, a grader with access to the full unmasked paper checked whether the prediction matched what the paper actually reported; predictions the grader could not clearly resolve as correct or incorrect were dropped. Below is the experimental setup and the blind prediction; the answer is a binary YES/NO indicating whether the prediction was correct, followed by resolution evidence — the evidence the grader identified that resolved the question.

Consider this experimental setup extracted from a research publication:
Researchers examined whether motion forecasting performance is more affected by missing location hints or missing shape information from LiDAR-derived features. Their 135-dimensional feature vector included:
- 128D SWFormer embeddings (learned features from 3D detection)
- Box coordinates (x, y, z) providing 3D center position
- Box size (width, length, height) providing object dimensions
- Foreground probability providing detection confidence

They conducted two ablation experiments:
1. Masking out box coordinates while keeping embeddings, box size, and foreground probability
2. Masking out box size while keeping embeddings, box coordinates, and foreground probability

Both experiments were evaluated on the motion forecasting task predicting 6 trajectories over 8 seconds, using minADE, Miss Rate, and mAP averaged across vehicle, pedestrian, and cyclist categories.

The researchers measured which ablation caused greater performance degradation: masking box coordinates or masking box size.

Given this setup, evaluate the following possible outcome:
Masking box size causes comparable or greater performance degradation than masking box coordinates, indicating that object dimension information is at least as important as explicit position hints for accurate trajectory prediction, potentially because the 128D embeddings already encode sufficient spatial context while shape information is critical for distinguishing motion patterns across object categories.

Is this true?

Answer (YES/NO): NO